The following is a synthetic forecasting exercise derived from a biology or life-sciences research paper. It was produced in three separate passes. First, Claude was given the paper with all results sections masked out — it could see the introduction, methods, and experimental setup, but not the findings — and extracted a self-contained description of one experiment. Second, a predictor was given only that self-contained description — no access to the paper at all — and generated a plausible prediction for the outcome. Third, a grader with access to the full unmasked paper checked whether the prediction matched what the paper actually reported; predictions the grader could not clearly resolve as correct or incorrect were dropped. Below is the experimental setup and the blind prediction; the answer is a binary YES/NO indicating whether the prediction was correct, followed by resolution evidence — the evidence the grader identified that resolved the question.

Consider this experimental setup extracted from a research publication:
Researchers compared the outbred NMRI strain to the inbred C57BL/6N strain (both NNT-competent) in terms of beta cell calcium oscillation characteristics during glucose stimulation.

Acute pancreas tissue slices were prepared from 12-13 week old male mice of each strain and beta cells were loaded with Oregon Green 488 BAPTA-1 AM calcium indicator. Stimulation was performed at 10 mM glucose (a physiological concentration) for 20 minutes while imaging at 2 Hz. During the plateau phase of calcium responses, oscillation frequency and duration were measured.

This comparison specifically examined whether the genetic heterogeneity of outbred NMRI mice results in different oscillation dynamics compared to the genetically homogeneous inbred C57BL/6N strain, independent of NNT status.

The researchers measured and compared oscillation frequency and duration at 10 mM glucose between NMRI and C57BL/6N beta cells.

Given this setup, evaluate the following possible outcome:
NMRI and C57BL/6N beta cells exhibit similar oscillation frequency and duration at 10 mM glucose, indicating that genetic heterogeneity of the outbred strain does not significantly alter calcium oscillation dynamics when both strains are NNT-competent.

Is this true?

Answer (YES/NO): NO